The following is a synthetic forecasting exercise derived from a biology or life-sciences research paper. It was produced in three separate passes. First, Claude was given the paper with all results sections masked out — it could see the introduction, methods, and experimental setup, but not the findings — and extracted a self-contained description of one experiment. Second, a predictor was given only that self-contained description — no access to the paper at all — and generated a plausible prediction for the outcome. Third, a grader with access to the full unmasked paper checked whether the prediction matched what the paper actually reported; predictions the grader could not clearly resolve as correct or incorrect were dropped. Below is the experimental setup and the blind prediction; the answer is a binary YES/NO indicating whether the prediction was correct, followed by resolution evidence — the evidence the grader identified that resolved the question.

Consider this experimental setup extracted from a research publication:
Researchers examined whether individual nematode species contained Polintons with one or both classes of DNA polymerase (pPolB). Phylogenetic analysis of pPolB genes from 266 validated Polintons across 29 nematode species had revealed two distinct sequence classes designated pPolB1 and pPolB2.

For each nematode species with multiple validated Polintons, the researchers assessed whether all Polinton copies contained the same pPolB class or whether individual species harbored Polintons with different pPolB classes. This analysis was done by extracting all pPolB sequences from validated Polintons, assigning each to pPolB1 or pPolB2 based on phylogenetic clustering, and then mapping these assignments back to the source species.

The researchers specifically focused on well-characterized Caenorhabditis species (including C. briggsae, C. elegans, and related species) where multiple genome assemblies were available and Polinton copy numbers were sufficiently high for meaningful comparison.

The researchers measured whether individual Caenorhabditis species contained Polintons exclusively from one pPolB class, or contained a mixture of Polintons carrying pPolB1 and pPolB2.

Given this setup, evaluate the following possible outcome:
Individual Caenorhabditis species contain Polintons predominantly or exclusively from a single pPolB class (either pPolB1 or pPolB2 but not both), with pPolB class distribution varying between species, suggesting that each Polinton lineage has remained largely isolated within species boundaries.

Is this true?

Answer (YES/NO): NO